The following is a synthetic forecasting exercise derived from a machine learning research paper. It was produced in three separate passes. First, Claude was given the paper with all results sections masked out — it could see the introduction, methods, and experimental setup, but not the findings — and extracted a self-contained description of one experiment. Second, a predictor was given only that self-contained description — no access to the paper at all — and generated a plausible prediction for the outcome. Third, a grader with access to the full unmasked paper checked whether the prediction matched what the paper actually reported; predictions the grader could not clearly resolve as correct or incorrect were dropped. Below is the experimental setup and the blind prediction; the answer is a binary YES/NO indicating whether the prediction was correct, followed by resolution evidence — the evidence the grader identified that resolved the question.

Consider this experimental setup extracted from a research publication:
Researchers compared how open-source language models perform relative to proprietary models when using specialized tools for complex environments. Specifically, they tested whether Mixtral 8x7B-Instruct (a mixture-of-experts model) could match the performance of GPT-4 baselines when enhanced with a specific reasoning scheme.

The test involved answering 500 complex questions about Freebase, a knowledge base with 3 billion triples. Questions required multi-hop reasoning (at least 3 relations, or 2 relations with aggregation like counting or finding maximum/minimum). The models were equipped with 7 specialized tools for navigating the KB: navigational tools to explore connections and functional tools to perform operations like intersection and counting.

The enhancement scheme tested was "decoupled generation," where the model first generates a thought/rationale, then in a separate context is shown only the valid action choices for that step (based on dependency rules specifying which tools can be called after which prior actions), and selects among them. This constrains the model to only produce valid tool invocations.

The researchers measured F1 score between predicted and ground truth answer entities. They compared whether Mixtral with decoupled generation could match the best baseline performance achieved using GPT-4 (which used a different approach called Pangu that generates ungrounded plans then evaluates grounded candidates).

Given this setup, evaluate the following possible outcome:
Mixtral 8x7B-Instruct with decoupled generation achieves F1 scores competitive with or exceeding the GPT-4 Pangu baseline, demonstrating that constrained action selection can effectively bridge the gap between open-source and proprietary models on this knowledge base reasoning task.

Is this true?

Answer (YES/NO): YES